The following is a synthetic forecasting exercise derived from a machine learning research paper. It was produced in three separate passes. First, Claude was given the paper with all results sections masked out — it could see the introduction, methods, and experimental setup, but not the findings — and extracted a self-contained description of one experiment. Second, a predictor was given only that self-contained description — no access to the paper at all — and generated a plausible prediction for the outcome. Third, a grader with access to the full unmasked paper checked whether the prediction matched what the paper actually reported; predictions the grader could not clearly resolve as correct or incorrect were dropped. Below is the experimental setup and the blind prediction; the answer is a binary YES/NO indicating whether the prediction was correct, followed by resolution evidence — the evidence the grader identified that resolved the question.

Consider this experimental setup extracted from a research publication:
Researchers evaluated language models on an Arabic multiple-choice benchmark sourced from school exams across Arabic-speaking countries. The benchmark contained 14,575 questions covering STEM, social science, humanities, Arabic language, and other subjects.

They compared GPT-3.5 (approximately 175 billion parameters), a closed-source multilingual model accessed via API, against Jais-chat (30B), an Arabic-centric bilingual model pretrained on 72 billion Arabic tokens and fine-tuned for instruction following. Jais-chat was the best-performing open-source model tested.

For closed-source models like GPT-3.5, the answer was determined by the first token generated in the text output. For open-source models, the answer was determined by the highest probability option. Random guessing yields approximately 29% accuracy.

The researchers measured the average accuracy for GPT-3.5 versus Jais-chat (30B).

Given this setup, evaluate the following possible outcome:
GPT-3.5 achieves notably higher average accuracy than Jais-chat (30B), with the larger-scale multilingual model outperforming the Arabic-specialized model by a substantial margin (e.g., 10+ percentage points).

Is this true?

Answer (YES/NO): NO